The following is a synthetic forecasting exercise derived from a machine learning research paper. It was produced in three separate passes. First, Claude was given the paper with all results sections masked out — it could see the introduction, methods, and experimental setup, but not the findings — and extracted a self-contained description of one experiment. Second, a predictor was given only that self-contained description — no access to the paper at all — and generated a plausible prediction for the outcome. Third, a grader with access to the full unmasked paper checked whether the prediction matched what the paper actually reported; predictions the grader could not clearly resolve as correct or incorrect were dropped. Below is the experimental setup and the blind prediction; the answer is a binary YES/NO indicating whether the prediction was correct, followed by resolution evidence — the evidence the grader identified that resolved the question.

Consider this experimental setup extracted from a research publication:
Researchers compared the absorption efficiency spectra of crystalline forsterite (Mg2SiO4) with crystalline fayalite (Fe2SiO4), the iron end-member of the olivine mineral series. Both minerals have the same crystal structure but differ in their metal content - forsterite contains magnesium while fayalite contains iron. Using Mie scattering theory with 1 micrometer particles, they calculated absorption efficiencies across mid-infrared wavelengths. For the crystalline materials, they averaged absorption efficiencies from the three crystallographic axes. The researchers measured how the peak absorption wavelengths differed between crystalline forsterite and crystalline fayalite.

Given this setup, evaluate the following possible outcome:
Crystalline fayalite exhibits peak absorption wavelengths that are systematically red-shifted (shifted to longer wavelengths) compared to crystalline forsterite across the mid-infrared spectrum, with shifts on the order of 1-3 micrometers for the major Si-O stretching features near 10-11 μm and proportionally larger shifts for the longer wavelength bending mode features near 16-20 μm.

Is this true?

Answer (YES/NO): NO